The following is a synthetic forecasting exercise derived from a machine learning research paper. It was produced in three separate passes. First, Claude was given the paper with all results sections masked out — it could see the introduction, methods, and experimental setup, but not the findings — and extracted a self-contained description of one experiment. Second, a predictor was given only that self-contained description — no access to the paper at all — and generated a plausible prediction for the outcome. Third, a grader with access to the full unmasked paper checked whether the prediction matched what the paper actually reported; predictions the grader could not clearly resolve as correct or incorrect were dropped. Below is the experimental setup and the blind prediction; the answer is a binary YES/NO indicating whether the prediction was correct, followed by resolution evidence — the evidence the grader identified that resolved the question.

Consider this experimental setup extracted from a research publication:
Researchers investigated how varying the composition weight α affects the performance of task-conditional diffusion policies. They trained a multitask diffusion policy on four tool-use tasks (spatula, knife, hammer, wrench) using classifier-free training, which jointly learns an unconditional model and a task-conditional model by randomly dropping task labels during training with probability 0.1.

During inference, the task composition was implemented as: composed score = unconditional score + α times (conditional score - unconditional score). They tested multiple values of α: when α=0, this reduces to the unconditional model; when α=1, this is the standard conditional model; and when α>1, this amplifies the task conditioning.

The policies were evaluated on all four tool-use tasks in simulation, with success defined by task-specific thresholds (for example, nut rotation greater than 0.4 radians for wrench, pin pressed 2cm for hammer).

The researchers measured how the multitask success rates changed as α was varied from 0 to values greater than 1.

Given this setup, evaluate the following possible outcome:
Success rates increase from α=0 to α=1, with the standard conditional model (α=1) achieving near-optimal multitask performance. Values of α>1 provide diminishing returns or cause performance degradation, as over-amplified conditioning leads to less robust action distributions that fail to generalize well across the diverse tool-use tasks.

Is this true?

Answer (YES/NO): NO